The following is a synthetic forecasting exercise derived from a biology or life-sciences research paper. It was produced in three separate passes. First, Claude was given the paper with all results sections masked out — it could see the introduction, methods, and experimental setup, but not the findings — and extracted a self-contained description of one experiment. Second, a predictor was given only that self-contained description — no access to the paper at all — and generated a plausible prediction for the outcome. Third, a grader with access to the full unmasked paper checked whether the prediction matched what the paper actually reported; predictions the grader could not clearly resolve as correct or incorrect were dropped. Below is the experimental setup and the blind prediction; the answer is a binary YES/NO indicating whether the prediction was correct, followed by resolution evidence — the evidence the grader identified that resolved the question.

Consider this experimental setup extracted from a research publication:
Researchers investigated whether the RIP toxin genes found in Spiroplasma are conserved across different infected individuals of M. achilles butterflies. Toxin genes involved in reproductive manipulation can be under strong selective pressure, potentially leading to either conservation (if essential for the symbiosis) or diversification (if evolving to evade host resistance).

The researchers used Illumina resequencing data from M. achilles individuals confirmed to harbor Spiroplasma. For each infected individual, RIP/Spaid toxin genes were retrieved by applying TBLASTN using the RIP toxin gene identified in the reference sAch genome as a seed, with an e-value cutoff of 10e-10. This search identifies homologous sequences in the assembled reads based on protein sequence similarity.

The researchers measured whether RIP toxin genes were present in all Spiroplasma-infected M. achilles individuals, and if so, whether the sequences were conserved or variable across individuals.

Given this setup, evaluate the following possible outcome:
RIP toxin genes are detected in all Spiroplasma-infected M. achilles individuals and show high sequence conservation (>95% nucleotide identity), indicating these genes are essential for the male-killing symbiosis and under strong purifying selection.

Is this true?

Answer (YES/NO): NO